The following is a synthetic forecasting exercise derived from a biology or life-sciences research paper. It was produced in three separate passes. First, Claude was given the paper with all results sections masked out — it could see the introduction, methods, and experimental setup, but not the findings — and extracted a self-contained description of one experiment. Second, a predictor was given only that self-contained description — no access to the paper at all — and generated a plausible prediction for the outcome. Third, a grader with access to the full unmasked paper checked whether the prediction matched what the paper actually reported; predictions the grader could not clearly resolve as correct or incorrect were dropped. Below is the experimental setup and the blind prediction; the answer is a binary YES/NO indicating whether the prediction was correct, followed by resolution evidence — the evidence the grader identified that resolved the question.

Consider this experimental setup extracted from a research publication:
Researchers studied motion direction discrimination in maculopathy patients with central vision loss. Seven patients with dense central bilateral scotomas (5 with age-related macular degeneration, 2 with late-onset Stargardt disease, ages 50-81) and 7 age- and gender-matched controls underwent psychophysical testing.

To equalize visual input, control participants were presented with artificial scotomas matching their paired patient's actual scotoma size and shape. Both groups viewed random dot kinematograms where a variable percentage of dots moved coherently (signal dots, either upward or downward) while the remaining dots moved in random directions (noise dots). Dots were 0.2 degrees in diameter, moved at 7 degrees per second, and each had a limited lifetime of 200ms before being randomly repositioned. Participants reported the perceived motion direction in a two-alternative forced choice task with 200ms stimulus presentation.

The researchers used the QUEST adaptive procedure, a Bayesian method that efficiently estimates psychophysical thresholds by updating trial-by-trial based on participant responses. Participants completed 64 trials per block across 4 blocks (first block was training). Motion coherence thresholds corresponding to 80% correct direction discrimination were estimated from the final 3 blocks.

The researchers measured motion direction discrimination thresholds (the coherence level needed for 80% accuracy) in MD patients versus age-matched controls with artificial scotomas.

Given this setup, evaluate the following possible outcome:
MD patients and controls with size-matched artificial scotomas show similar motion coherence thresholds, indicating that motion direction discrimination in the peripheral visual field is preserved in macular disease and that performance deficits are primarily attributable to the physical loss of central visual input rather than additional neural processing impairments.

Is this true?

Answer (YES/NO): YES